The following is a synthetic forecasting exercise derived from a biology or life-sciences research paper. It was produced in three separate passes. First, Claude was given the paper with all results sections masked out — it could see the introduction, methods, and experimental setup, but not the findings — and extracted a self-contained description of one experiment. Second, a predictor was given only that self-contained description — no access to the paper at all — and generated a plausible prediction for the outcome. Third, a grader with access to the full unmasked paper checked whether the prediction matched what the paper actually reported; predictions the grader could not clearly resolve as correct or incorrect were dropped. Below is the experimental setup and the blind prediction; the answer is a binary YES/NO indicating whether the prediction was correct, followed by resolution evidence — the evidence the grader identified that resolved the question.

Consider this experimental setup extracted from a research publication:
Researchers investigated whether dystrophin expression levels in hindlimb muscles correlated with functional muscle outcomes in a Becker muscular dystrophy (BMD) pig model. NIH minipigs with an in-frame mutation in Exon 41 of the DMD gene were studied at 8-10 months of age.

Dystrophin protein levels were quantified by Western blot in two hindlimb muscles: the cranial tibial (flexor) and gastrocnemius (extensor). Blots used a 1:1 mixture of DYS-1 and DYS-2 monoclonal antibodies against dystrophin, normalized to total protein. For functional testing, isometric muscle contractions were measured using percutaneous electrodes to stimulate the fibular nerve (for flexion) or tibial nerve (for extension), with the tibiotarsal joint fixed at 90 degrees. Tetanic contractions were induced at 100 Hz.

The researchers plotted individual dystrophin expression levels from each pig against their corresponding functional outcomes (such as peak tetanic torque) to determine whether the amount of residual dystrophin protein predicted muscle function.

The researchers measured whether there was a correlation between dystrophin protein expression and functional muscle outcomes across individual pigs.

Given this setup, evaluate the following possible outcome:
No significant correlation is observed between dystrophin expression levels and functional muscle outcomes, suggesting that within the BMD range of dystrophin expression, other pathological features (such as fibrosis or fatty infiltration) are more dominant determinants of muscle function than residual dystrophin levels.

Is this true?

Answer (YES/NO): NO